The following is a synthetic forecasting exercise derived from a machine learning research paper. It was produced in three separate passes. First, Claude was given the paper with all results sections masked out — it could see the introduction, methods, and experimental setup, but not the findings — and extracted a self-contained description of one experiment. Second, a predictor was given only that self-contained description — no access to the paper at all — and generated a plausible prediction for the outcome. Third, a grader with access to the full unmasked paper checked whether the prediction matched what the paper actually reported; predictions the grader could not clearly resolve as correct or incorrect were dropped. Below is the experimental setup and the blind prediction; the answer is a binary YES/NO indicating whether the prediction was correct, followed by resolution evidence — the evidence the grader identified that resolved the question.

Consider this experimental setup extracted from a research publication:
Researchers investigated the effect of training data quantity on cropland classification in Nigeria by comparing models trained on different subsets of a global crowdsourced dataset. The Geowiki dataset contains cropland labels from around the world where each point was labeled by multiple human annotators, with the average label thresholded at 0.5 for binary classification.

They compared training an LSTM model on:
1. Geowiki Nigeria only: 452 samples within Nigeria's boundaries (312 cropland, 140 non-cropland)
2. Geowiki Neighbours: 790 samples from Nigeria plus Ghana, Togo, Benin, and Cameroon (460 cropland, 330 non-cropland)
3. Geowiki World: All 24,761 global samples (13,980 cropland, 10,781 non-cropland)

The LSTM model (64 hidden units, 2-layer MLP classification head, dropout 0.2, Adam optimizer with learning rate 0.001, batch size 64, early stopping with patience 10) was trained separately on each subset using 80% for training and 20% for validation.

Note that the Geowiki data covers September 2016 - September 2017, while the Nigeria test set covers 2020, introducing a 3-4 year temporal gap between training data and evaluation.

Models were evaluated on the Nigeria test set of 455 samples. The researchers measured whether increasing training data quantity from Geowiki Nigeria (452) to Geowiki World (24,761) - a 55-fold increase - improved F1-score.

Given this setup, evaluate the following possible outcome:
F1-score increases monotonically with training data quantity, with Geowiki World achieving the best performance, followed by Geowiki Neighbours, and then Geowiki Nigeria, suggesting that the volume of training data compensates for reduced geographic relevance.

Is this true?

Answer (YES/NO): NO